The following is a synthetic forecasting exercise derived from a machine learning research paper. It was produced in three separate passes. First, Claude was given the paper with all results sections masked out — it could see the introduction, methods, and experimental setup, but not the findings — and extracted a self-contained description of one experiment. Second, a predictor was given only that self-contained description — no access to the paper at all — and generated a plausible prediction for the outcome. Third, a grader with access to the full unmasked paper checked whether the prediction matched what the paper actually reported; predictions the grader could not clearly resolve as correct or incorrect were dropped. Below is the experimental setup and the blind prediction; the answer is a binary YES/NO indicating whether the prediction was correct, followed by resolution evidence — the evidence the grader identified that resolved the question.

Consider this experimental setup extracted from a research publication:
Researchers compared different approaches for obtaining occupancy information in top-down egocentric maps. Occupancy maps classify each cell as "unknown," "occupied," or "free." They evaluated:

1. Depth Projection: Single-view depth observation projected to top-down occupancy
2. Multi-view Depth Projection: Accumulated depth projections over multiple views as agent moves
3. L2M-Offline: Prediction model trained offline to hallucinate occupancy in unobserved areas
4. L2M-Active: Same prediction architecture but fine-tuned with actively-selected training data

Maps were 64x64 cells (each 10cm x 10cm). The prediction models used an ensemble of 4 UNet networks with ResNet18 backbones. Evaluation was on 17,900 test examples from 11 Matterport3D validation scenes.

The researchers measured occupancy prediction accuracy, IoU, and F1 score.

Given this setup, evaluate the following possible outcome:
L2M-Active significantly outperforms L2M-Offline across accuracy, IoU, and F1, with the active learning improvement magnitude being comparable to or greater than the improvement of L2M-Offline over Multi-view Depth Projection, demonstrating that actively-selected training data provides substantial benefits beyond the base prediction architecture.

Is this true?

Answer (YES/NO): NO